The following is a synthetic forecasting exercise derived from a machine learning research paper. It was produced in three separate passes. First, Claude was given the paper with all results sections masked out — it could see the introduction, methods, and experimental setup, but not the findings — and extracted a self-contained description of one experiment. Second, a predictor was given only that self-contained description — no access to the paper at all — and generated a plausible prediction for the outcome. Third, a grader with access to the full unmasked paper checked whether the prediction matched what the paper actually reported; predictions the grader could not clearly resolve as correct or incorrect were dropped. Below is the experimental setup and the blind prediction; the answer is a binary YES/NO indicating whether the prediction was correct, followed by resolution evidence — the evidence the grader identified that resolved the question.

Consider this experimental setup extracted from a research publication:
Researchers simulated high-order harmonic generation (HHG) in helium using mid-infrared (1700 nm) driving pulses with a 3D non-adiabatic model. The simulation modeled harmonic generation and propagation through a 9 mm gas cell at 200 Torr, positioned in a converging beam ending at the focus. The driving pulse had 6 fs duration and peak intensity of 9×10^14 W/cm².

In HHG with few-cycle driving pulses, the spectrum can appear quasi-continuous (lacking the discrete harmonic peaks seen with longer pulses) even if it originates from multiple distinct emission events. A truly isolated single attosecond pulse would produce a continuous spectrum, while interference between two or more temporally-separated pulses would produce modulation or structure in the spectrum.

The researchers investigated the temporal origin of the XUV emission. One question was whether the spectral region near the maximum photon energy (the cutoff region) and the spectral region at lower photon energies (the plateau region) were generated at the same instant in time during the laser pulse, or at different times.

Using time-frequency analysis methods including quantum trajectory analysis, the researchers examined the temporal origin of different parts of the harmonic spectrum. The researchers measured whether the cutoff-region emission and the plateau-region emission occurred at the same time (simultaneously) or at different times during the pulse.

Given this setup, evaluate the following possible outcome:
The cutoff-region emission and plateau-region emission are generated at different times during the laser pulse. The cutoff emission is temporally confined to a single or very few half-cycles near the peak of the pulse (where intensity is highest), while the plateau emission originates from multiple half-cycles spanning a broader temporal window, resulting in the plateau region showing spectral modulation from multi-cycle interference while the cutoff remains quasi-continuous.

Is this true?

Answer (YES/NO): NO